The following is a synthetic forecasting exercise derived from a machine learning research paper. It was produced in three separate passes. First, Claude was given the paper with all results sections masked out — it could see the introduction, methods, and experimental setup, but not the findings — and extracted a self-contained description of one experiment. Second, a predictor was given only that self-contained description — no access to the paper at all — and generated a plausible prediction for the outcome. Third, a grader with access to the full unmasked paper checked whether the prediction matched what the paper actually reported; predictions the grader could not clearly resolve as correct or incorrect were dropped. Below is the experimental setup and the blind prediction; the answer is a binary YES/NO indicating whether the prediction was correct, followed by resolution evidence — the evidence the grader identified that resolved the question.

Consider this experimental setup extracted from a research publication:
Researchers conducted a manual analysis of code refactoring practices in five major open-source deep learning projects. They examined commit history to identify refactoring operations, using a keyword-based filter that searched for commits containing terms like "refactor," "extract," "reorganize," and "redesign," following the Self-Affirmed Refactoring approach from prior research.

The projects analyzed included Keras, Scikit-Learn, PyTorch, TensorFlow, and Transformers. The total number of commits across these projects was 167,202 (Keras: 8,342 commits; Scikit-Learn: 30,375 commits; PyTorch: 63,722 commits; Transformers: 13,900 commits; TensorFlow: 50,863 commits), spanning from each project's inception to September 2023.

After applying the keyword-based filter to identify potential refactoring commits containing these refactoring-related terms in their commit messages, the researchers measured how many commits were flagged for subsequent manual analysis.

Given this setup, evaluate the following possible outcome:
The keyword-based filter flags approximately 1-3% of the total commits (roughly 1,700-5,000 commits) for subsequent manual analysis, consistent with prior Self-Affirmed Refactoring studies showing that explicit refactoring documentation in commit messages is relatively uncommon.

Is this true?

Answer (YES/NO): NO